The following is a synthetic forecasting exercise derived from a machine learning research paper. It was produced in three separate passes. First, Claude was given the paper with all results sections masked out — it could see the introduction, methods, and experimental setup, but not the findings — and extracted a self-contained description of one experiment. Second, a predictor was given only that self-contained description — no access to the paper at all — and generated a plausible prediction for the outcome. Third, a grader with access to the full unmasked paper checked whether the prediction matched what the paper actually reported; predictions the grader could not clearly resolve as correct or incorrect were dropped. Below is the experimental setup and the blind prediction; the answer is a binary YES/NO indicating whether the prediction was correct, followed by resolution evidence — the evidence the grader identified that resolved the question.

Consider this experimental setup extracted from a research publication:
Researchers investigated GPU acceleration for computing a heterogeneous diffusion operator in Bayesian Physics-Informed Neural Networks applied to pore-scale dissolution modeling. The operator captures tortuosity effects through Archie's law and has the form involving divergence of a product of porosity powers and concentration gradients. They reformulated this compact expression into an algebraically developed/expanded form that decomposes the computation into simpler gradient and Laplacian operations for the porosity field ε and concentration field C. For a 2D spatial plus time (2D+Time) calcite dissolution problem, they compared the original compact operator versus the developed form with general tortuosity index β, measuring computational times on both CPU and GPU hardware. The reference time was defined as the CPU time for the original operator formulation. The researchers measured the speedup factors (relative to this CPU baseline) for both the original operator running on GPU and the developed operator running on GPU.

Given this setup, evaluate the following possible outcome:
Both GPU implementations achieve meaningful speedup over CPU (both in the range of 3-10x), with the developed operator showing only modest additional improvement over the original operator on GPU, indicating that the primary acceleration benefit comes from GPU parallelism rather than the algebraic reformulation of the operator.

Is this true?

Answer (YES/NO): YES